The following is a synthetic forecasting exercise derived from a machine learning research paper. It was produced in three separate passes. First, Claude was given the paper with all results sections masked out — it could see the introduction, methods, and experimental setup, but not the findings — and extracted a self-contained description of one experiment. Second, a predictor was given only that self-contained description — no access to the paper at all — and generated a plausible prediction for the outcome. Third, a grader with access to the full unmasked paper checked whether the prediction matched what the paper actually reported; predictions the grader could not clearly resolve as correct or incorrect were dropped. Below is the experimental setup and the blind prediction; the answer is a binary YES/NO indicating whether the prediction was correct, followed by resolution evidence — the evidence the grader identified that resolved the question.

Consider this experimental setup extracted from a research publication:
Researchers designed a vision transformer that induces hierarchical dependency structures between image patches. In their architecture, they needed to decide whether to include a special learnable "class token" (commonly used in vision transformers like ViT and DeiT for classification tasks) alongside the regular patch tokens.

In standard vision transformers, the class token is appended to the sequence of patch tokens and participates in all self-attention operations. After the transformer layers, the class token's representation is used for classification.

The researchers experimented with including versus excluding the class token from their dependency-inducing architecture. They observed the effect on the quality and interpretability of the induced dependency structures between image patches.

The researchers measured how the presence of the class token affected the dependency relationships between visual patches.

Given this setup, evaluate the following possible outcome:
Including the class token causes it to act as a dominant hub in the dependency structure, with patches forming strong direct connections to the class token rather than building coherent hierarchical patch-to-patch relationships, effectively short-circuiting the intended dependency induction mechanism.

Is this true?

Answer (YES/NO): NO